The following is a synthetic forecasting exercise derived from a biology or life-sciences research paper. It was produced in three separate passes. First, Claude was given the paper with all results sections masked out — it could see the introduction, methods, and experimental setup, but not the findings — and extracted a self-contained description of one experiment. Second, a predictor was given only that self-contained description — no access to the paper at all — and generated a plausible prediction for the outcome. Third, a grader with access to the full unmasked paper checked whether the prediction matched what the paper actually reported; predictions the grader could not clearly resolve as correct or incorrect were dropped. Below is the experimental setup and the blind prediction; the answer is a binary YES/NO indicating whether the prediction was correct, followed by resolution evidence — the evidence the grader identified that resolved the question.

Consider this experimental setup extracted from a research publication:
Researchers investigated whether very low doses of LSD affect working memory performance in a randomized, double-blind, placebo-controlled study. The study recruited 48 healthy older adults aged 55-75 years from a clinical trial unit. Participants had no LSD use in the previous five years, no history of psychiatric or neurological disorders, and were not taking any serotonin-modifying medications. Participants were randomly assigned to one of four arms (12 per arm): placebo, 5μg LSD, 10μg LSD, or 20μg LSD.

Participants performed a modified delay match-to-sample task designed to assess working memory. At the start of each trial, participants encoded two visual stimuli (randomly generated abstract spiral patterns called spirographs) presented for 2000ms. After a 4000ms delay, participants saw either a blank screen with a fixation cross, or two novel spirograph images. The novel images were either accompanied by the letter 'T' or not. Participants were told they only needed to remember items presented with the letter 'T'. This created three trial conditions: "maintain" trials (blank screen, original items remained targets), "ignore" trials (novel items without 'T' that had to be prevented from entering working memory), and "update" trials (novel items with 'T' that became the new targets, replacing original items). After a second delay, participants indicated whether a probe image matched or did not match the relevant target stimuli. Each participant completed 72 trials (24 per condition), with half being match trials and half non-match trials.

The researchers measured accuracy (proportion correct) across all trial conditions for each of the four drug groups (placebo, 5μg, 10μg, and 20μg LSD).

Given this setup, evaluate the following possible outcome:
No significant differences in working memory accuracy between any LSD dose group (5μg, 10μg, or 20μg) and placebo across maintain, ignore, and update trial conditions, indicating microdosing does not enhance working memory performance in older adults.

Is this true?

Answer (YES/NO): YES